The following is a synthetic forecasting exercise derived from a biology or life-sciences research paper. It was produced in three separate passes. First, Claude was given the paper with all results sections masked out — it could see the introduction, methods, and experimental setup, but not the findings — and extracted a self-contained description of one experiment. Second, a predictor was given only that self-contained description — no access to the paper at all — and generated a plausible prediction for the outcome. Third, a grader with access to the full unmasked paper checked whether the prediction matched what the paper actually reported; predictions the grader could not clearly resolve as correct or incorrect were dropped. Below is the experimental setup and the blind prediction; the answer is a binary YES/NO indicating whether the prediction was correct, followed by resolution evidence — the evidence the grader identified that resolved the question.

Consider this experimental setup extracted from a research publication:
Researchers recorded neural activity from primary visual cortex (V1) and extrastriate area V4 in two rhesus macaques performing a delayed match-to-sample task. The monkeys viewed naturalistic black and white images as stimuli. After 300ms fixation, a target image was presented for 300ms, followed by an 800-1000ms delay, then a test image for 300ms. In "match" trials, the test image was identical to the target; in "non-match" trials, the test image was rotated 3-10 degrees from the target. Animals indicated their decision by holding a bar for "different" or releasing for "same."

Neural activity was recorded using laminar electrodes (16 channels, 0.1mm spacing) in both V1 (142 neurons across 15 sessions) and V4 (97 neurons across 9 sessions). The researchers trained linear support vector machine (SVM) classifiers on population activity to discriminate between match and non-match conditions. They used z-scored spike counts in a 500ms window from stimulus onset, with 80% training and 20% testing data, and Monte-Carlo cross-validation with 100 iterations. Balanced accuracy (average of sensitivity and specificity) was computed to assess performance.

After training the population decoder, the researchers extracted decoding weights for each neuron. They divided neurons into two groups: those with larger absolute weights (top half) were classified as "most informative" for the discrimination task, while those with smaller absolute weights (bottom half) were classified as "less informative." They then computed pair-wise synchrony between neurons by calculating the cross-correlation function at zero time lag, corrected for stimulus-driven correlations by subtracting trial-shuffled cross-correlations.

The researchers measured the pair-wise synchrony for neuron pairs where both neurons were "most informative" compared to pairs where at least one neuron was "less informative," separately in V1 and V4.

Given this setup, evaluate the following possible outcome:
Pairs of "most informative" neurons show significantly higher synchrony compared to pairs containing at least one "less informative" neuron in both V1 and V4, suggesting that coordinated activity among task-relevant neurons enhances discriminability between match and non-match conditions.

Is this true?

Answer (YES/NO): NO